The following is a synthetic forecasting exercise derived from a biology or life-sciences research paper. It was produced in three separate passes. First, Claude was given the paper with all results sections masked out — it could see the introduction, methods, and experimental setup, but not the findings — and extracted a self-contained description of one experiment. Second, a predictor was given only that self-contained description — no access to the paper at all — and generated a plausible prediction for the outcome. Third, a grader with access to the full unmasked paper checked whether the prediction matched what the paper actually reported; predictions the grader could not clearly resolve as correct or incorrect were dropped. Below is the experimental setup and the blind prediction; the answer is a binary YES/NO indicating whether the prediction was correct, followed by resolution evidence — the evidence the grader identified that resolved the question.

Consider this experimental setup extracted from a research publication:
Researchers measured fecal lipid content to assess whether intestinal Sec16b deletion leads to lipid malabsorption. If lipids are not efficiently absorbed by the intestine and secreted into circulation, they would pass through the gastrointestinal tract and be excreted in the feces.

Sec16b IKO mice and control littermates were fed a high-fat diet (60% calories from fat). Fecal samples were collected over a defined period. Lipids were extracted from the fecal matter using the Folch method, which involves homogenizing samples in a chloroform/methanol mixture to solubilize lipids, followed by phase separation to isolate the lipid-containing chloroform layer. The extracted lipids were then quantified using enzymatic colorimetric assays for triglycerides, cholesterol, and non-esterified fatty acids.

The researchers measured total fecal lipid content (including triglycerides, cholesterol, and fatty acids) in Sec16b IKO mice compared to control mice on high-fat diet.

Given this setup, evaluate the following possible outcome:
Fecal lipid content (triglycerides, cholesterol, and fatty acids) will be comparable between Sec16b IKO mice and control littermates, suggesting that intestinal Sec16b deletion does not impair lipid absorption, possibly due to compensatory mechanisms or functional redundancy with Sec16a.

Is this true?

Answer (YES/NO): NO